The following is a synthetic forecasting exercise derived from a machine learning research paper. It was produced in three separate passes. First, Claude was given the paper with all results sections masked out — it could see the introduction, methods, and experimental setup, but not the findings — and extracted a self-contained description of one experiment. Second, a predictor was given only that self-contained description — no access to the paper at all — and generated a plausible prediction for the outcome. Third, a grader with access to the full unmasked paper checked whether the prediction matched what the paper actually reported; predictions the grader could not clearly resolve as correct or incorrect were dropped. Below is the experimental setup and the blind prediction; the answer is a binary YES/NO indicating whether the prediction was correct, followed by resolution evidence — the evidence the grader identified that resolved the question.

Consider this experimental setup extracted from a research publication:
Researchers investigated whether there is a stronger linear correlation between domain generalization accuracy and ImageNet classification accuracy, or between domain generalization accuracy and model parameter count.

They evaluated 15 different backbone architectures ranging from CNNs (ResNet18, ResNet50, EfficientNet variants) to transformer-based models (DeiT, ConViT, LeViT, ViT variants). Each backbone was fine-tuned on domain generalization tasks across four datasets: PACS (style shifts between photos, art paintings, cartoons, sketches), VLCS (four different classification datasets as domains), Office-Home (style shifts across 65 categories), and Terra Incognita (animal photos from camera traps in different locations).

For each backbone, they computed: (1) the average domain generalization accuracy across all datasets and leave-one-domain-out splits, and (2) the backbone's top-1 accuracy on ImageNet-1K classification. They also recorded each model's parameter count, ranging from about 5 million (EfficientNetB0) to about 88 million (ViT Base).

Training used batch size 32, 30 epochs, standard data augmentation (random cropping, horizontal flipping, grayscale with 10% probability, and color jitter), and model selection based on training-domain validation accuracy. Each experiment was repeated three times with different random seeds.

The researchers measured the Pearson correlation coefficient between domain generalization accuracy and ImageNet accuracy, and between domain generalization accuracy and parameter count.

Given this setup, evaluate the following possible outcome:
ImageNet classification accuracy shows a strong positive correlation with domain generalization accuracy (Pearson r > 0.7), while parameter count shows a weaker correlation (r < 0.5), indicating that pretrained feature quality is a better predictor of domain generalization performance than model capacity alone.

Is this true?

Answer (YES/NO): NO